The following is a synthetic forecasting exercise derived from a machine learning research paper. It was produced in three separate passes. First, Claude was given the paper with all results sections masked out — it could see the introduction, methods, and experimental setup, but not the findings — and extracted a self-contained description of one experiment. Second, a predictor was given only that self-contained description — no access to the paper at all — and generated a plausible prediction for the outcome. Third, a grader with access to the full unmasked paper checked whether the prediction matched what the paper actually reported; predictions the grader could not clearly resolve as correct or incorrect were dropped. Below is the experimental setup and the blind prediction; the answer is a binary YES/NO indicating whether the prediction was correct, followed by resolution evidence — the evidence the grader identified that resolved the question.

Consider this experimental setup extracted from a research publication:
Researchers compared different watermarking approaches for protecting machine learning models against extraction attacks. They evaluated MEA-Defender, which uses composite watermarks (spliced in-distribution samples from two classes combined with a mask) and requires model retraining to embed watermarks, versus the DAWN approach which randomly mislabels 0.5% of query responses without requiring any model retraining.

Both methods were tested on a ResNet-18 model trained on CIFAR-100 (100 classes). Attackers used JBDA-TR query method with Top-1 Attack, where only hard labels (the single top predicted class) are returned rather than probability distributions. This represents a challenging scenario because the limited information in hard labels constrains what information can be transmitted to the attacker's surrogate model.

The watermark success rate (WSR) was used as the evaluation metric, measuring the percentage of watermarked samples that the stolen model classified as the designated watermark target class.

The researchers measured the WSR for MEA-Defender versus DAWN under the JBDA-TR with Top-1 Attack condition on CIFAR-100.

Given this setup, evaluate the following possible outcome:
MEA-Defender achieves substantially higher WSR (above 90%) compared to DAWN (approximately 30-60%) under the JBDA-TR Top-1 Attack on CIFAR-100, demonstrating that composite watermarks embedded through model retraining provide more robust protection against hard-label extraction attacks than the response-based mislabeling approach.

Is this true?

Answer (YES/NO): NO